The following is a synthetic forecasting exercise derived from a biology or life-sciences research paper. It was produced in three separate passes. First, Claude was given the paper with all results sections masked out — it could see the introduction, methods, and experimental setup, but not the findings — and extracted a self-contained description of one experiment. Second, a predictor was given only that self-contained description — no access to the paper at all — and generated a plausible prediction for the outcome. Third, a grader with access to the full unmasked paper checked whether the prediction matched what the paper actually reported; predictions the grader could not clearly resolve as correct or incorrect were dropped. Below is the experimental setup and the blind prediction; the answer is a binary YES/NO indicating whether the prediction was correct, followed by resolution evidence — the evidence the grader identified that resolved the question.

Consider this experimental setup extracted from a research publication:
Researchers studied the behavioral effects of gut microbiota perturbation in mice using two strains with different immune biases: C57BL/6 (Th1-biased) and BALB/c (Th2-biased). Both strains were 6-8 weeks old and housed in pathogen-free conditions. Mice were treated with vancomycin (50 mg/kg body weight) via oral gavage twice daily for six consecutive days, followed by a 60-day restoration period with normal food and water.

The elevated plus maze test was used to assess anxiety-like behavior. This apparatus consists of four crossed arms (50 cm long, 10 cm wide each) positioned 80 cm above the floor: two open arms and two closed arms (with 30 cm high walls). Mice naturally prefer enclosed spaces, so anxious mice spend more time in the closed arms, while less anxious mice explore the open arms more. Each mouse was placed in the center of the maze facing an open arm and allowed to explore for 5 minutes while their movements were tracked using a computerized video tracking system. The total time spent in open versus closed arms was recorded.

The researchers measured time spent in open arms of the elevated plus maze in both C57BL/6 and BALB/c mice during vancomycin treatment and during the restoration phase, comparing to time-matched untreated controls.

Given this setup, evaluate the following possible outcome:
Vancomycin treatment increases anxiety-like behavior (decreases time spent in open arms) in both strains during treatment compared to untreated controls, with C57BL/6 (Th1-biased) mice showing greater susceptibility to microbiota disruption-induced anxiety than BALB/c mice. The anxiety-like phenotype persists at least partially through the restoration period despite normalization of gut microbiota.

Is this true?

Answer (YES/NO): NO